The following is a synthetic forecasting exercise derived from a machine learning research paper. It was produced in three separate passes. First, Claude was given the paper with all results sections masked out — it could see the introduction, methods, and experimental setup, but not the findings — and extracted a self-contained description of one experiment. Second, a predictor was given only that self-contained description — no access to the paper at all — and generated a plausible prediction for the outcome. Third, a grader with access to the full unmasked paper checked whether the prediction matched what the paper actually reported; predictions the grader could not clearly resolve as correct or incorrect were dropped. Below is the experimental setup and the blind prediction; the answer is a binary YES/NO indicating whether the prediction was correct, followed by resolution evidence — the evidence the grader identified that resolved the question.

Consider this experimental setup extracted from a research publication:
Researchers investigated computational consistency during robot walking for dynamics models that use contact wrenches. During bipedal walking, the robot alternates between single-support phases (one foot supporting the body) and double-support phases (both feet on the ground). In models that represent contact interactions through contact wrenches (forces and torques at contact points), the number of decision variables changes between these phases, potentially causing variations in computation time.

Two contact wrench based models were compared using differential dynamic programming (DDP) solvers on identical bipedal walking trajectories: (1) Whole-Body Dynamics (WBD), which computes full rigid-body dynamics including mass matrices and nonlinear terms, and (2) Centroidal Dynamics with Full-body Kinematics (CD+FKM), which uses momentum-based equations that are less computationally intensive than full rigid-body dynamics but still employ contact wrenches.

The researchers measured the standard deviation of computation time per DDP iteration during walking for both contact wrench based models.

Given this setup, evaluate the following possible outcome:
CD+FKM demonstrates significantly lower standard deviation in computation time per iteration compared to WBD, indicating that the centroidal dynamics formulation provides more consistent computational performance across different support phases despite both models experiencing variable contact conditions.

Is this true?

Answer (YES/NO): NO